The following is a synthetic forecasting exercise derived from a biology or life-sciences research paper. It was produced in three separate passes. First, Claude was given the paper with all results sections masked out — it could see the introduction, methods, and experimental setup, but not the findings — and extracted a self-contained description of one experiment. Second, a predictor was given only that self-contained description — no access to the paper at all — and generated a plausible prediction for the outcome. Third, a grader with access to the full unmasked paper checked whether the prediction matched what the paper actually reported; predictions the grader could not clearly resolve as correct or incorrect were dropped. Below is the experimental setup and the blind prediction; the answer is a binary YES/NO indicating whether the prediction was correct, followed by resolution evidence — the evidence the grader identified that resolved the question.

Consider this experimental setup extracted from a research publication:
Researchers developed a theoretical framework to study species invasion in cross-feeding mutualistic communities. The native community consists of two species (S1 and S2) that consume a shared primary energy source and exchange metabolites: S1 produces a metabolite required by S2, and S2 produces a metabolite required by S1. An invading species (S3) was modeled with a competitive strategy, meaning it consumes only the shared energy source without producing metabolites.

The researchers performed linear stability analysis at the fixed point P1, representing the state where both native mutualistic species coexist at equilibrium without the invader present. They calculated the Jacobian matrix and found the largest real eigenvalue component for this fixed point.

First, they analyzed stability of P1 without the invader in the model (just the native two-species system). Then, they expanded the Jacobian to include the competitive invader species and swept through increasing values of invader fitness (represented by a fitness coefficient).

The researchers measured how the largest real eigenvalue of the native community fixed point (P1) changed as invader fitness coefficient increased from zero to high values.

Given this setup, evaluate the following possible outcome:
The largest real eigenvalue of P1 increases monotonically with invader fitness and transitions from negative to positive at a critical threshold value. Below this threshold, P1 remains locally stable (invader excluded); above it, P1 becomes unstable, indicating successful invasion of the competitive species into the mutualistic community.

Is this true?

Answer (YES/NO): YES